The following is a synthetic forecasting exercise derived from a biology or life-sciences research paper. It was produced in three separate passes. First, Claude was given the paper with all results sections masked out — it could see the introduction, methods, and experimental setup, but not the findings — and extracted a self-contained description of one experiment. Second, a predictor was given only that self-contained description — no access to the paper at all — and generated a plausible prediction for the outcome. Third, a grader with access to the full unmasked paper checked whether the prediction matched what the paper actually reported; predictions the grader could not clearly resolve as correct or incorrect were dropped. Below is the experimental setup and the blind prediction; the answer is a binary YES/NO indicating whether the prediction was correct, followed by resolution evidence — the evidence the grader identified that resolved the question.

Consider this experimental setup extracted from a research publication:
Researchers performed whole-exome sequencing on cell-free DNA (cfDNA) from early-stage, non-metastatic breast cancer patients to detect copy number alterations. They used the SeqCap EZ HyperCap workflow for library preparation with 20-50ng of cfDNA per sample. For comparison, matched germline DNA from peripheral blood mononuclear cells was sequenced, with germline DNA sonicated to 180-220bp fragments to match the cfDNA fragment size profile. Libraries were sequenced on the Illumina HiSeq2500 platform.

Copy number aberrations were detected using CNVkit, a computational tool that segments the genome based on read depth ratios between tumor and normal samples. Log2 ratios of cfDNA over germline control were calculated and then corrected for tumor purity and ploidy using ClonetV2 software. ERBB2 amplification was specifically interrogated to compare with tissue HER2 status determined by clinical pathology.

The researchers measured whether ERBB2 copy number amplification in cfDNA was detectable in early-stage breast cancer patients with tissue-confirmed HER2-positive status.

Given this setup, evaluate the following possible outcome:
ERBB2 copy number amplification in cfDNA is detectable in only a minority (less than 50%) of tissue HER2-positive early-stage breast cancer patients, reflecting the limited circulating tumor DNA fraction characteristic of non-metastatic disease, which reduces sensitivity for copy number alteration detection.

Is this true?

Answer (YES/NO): NO